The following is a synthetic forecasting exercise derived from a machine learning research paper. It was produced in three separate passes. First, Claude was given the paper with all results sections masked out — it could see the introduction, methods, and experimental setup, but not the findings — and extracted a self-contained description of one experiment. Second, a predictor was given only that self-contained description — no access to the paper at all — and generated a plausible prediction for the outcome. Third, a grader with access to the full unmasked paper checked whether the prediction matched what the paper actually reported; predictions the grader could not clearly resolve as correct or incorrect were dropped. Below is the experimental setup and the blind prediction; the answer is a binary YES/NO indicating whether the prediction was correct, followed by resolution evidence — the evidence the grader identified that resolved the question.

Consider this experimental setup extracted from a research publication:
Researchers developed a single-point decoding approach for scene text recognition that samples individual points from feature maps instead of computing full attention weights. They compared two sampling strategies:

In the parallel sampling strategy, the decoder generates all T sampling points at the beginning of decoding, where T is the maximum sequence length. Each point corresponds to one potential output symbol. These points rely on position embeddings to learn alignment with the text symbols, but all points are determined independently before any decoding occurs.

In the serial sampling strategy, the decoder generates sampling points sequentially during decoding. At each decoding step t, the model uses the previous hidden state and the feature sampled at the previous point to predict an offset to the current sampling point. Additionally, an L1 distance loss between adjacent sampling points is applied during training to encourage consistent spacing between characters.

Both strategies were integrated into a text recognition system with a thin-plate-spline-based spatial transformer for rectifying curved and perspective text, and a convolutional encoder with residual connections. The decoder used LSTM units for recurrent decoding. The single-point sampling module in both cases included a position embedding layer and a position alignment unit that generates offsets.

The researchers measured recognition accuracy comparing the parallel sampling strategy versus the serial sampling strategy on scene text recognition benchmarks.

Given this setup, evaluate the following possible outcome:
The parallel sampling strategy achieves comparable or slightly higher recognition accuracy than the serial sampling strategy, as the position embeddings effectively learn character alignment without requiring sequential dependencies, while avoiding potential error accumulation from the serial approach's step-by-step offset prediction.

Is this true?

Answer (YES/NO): NO